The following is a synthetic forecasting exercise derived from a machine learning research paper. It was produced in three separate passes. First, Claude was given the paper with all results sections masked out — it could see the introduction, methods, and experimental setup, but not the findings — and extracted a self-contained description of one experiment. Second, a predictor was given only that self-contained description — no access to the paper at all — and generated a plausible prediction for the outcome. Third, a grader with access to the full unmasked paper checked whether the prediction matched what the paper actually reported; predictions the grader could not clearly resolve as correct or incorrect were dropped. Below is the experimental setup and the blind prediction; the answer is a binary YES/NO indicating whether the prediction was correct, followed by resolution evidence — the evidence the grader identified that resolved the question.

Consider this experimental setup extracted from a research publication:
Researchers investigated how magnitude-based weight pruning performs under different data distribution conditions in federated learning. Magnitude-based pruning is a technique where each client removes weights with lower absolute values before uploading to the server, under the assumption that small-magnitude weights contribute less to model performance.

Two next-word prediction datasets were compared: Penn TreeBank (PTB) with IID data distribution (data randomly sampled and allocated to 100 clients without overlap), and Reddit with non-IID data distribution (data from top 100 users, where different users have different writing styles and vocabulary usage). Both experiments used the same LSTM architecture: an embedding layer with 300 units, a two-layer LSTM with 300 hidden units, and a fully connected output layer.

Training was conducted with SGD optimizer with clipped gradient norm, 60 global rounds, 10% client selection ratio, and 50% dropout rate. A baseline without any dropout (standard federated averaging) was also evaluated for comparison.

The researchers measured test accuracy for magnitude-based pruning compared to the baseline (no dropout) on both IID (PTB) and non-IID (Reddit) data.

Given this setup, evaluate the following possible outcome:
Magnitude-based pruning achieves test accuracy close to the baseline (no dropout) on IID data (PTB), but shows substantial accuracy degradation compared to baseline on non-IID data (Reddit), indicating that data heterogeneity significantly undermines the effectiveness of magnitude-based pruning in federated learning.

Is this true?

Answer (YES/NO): NO